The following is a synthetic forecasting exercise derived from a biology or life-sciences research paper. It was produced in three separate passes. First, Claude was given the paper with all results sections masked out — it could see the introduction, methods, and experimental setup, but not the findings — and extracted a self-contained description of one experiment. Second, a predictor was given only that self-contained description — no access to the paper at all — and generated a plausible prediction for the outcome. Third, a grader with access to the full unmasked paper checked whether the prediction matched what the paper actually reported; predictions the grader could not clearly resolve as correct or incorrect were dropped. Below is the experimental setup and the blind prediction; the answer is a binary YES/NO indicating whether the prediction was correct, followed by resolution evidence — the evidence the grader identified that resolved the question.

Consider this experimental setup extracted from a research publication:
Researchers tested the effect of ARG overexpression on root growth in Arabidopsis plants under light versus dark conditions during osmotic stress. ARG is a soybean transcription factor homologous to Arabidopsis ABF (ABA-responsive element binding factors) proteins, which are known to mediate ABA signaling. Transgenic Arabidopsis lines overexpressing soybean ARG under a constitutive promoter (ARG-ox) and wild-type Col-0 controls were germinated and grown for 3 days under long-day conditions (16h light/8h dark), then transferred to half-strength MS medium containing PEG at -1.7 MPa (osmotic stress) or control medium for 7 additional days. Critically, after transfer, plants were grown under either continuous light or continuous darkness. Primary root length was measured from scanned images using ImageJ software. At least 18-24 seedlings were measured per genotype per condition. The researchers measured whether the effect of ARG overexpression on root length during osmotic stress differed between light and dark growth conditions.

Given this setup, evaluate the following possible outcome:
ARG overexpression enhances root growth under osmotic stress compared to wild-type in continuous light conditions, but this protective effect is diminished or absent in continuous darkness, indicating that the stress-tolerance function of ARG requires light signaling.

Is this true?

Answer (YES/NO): NO